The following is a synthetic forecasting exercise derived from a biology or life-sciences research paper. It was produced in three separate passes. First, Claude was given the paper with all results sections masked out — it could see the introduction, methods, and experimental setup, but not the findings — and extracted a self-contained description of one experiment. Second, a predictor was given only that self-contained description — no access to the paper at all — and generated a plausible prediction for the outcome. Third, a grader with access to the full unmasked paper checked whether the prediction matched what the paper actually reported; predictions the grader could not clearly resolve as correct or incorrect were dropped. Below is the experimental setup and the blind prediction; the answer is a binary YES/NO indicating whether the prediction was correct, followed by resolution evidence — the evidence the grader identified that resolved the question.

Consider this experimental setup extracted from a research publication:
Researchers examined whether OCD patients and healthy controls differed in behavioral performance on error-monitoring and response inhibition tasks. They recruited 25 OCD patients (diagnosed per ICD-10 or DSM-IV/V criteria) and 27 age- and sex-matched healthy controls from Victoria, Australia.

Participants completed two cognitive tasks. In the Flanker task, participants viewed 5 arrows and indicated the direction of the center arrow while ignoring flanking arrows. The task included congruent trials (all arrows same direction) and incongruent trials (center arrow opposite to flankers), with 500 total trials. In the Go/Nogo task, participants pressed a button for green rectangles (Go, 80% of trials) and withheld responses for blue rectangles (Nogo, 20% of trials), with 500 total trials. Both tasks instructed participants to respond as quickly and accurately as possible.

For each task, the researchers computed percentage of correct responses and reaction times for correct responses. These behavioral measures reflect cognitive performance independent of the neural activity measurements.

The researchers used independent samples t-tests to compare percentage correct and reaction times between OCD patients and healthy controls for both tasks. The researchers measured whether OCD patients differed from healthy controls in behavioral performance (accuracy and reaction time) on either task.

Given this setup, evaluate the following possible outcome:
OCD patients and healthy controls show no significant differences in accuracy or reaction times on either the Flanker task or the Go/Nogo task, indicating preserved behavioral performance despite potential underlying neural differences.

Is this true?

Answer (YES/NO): NO